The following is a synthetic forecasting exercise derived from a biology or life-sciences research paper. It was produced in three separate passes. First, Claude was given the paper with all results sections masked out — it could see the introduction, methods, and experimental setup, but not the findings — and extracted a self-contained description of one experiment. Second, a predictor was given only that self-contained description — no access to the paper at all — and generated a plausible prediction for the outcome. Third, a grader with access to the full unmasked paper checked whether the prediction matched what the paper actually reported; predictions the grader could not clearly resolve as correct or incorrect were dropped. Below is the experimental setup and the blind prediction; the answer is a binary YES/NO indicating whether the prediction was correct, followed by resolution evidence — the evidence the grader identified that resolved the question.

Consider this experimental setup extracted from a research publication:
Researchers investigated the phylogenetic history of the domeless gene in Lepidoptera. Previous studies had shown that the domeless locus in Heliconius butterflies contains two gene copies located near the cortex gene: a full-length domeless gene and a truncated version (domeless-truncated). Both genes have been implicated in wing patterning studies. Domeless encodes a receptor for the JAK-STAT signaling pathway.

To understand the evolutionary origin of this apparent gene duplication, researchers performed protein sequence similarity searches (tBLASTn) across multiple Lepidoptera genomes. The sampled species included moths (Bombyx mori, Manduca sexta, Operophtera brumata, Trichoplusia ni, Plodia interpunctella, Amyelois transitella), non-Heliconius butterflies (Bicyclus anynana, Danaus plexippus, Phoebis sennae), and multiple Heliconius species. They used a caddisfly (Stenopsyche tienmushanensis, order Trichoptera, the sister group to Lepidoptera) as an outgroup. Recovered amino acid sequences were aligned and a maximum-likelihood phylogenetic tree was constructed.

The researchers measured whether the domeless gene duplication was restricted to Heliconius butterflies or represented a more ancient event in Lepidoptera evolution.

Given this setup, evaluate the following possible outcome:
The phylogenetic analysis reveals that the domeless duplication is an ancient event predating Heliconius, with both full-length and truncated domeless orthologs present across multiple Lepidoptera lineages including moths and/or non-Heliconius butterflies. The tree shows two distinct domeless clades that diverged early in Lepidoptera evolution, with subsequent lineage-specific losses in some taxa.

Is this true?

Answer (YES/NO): NO